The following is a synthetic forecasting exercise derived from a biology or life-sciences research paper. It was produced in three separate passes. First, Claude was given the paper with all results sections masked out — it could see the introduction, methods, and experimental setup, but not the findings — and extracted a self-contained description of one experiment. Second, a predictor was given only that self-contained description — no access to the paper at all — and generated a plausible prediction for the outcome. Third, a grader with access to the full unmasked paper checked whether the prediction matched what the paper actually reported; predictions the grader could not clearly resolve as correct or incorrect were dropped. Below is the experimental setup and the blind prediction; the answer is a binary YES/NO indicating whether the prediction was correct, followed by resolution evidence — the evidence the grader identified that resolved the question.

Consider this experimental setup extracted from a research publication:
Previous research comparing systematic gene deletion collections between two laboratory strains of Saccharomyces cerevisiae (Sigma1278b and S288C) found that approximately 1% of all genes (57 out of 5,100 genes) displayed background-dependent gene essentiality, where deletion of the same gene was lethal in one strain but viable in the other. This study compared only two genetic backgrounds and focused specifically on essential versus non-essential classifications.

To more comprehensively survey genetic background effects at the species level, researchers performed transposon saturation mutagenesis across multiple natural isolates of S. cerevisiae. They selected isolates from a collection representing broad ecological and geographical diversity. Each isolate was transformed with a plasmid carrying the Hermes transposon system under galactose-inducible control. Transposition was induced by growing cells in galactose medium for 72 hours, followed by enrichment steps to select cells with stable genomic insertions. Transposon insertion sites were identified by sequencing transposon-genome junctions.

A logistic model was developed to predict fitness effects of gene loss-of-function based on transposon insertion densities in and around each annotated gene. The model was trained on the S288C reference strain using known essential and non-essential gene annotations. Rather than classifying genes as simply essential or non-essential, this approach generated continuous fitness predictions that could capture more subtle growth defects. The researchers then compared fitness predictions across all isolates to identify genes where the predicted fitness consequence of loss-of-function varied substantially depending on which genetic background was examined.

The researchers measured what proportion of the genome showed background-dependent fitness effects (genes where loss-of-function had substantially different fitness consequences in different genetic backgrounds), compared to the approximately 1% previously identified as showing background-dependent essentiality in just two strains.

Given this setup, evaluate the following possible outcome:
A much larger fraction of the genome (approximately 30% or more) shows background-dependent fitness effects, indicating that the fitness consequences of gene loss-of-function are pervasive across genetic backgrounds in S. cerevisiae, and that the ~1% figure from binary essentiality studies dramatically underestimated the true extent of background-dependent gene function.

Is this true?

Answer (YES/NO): NO